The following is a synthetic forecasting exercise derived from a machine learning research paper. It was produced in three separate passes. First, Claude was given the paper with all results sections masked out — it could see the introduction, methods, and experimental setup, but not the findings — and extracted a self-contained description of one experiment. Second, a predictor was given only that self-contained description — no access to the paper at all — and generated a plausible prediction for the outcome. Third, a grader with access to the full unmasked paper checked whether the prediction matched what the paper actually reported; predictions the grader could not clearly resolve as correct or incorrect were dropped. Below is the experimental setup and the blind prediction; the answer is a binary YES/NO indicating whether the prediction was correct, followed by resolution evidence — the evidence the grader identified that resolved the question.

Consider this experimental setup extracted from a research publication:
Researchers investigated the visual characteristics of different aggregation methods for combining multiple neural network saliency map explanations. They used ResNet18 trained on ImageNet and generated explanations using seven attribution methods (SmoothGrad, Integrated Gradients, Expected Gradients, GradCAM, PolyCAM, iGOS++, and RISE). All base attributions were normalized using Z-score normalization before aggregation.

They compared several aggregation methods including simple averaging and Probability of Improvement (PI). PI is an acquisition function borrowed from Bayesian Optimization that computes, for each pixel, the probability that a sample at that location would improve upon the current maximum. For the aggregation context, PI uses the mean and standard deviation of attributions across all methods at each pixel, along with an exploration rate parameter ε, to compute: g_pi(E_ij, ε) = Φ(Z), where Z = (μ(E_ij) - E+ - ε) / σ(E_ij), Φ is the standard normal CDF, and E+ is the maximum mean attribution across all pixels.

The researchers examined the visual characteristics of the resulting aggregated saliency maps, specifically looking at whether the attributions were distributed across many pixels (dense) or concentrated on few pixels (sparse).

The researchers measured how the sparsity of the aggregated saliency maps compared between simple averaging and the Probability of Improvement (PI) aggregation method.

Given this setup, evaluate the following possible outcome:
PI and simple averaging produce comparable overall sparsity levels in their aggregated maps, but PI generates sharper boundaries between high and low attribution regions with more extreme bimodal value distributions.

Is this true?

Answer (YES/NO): NO